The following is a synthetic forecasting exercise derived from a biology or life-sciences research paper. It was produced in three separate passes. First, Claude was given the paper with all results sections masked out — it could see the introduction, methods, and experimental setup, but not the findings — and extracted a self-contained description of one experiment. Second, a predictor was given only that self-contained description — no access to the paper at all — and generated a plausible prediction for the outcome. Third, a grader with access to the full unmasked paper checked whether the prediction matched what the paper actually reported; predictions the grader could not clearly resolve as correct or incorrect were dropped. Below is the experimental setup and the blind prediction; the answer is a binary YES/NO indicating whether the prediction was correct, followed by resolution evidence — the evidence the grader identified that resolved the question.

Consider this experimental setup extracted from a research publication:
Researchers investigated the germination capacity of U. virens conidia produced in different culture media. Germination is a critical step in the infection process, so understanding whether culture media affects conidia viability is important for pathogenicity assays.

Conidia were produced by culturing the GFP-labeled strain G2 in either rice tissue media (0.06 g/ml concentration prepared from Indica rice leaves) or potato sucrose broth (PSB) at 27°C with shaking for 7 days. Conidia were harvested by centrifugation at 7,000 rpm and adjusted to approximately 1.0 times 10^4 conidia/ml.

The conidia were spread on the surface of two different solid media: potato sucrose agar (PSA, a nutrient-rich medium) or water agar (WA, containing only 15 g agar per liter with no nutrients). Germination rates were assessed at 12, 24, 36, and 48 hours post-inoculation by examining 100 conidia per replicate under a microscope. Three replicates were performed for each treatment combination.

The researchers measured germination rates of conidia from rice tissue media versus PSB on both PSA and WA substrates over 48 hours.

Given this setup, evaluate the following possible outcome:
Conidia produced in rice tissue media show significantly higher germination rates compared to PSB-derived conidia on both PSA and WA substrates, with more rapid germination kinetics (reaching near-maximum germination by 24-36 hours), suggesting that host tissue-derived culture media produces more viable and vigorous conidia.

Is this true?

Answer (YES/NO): NO